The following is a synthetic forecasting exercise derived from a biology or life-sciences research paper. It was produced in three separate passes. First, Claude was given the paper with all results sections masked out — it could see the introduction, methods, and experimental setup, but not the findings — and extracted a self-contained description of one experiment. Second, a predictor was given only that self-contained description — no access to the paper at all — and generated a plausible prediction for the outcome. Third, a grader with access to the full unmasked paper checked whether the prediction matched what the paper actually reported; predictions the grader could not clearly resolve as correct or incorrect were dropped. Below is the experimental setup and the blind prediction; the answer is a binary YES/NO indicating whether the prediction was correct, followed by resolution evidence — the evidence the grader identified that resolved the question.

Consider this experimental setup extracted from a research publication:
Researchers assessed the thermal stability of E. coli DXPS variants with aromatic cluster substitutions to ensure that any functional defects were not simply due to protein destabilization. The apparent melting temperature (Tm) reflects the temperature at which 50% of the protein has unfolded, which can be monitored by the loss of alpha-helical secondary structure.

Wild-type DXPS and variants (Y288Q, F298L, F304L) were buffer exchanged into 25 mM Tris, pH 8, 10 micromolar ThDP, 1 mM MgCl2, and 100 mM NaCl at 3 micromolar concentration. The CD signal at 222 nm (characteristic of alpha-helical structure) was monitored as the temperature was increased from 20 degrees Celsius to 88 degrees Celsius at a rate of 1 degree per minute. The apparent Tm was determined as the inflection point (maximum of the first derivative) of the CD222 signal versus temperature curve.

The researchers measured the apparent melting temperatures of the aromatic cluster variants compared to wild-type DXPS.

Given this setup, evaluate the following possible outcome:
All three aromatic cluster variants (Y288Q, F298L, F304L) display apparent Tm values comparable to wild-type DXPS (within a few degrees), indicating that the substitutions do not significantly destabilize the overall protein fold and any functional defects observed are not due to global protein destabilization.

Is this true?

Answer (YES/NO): YES